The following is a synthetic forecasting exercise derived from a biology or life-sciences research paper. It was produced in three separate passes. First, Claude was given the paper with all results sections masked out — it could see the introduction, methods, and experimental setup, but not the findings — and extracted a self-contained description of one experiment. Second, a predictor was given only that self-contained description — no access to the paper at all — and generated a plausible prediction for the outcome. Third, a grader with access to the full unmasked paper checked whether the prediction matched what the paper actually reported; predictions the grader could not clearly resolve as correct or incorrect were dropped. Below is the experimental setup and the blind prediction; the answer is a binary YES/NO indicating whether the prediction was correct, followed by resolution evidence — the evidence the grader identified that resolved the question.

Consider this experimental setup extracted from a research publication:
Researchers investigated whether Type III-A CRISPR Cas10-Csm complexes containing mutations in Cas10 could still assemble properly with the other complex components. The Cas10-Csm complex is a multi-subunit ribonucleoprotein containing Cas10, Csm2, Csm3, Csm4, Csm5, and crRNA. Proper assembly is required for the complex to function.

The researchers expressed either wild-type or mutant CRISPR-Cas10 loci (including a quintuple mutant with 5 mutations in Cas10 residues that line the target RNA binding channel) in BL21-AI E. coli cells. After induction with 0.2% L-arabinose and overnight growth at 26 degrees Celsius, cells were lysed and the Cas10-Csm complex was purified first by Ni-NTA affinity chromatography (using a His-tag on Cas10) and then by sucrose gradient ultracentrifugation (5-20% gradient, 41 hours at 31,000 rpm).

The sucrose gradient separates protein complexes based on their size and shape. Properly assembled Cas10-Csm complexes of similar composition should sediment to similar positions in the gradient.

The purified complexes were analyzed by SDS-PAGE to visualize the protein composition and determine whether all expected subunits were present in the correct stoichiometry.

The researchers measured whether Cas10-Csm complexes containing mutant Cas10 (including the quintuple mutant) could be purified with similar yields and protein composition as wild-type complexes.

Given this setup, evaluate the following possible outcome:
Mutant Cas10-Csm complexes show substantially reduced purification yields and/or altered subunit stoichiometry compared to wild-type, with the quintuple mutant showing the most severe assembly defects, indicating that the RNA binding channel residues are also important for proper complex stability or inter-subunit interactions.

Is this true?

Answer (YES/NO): NO